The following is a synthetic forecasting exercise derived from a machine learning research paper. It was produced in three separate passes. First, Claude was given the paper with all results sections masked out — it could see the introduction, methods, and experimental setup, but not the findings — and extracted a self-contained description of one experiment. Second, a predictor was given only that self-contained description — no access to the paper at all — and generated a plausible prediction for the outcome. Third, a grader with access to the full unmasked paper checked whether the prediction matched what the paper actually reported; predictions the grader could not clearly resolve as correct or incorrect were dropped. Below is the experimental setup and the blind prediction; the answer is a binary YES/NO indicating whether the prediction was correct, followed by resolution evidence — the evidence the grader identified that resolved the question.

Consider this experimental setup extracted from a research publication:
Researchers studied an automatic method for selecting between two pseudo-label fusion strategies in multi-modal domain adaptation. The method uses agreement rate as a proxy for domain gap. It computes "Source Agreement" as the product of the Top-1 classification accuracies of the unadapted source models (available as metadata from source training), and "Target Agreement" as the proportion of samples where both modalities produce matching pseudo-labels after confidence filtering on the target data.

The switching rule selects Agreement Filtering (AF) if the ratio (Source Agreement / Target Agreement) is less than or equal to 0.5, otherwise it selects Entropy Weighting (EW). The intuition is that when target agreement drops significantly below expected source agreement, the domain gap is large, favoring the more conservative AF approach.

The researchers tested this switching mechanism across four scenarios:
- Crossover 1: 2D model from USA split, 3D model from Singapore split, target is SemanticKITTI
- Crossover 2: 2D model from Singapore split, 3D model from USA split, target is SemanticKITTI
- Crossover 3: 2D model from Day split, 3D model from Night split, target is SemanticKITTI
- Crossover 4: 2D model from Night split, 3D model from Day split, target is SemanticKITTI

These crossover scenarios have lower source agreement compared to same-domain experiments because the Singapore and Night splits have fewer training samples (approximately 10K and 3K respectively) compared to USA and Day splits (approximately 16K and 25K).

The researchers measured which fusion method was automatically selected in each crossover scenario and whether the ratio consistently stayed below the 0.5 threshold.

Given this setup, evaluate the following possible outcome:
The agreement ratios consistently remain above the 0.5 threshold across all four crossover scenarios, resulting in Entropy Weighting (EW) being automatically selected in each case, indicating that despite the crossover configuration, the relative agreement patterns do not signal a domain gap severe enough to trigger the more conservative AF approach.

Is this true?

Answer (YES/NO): NO